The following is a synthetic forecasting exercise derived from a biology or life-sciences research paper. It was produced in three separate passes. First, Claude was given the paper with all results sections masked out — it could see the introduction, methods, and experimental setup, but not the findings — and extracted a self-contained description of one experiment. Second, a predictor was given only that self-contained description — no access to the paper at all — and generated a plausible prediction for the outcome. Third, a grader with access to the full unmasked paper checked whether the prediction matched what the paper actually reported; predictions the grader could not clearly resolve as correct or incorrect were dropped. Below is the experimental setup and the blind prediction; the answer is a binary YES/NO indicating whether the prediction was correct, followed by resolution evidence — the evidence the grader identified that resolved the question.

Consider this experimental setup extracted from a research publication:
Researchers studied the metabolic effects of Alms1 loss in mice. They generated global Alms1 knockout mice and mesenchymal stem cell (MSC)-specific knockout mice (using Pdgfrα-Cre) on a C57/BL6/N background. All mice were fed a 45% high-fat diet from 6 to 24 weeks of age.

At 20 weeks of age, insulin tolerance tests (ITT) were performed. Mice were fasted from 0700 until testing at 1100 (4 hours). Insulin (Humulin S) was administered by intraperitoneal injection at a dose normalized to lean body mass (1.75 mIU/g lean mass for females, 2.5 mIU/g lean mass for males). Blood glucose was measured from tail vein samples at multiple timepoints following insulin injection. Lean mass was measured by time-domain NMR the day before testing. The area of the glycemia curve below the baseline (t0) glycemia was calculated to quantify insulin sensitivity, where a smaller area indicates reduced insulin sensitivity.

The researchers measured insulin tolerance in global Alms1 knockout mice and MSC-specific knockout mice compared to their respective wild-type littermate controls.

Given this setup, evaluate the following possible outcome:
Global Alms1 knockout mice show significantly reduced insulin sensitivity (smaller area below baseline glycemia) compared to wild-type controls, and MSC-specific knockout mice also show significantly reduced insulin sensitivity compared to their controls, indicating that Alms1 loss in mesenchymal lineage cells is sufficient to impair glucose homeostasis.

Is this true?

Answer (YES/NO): NO